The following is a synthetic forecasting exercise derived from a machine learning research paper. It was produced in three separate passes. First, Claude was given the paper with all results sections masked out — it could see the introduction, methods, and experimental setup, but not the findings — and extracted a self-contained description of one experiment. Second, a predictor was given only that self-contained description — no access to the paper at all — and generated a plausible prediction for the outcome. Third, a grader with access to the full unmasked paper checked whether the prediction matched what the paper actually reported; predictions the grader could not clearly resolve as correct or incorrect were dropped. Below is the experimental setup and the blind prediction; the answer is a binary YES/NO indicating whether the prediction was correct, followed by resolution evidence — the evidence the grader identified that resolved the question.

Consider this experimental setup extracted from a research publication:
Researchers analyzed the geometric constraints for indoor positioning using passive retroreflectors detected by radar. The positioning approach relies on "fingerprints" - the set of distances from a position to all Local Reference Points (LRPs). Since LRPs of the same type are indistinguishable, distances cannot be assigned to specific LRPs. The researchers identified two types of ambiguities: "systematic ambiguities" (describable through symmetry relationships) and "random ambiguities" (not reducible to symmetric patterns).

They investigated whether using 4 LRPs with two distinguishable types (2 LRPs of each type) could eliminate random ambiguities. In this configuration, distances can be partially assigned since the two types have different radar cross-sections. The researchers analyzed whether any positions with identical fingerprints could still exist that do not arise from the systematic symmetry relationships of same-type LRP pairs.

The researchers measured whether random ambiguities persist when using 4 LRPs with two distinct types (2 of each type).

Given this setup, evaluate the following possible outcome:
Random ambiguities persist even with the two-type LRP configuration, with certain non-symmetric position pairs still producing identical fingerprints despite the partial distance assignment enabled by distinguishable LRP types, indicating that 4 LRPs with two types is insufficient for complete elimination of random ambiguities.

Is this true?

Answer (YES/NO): NO